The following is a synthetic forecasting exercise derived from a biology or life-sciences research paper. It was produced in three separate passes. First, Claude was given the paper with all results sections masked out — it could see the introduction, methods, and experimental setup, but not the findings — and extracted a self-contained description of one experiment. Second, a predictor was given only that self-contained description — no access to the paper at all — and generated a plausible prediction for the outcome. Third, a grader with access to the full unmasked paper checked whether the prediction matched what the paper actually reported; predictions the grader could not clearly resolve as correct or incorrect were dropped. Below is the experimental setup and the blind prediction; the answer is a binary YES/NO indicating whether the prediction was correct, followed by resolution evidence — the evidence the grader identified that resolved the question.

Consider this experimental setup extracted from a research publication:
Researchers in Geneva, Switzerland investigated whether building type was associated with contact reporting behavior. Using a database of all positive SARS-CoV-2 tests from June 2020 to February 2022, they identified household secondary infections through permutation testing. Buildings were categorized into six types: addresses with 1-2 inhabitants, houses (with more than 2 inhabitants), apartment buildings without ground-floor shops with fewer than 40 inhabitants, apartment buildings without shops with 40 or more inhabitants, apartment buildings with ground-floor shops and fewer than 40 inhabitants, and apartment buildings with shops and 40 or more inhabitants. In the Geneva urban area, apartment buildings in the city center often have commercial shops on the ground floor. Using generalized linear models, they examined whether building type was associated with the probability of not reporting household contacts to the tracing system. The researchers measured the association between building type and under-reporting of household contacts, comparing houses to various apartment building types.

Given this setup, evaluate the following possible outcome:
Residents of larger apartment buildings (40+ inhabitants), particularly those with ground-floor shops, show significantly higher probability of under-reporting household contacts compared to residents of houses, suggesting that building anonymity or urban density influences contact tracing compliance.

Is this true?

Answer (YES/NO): YES